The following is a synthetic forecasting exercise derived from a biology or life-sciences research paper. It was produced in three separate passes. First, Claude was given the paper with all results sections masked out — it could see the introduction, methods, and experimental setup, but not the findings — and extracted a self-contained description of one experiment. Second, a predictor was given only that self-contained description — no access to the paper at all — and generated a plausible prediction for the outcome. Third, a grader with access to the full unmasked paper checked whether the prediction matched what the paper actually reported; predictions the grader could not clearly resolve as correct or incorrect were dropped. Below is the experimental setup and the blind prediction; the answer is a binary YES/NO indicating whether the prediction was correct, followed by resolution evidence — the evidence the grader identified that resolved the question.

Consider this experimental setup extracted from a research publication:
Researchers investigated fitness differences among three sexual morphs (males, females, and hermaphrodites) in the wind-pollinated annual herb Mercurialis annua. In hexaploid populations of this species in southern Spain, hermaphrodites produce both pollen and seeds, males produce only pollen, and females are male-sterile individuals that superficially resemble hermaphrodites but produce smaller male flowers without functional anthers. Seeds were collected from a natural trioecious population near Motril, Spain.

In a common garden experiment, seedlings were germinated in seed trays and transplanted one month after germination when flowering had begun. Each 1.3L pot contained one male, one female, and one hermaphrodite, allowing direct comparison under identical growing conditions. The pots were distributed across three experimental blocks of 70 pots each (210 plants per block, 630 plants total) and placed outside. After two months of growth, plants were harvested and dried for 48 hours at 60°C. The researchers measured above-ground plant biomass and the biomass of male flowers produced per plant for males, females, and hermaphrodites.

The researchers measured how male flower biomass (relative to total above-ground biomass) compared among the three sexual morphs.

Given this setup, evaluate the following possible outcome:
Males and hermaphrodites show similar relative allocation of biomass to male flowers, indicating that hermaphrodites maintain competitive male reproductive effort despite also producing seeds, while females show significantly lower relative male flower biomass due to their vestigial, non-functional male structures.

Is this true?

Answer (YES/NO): NO